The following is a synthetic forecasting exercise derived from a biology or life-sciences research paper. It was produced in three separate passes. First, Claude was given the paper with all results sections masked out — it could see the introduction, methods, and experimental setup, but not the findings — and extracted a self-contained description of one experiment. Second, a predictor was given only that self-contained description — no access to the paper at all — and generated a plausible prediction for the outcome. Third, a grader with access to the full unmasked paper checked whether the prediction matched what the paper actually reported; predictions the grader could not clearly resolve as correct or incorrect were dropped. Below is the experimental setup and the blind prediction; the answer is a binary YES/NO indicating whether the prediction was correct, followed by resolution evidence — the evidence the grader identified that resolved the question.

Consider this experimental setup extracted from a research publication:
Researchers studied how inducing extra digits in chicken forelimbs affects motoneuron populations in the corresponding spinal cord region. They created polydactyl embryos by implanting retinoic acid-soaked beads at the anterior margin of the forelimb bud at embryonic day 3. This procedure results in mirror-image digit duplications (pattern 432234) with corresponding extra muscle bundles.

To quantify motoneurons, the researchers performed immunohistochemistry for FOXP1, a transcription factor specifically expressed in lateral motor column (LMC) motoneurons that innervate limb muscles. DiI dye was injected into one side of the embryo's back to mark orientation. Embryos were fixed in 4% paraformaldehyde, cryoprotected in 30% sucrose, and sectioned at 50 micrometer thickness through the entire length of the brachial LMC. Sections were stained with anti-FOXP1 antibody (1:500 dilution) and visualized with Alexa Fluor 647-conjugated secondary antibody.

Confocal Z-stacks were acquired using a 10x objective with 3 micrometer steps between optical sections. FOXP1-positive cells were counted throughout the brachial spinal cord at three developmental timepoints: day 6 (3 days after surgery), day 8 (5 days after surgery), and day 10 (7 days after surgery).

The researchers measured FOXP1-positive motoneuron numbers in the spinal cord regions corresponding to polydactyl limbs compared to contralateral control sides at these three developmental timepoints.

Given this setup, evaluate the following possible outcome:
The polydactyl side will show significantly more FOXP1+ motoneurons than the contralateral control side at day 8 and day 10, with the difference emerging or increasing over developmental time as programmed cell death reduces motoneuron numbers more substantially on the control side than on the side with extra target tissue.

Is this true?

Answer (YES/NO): NO